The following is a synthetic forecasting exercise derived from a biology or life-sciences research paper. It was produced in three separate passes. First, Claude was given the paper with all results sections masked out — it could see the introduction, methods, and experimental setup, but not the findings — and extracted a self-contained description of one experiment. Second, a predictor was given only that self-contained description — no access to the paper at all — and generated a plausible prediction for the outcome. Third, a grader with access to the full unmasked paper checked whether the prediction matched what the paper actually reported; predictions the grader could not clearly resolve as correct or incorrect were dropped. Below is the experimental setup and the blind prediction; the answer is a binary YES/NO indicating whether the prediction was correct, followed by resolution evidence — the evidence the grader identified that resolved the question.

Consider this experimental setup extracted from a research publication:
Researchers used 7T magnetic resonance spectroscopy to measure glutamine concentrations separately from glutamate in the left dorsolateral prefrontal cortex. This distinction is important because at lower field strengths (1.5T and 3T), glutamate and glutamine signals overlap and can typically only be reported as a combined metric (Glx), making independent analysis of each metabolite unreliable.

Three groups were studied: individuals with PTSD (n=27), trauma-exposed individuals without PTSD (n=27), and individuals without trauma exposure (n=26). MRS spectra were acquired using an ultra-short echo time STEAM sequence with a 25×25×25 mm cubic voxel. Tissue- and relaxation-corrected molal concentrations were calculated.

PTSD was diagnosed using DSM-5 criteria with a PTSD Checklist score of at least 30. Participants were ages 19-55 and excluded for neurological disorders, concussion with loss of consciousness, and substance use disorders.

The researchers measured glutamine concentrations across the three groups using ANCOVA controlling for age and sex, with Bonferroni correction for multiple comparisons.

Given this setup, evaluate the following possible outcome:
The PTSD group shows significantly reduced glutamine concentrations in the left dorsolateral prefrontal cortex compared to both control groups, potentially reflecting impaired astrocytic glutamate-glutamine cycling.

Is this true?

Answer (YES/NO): NO